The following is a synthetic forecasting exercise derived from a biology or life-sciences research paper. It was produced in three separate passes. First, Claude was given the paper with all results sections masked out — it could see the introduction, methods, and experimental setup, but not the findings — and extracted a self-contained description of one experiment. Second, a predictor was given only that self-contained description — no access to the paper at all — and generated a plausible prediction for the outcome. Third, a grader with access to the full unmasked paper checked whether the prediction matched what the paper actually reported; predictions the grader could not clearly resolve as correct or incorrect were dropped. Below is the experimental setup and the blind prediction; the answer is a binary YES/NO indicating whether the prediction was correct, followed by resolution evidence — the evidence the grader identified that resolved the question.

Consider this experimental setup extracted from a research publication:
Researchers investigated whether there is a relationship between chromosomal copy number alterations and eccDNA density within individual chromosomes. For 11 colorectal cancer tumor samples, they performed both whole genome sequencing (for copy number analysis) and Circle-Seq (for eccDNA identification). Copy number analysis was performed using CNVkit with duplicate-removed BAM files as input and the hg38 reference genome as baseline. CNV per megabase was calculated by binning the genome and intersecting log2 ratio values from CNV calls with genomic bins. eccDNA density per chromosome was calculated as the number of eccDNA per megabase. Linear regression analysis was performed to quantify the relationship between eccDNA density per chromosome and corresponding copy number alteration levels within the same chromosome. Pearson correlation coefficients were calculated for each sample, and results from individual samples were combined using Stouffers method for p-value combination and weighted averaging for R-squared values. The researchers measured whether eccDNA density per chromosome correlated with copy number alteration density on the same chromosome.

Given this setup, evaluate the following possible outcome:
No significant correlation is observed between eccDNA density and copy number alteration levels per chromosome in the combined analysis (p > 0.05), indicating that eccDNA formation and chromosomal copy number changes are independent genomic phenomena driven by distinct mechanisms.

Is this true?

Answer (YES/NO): NO